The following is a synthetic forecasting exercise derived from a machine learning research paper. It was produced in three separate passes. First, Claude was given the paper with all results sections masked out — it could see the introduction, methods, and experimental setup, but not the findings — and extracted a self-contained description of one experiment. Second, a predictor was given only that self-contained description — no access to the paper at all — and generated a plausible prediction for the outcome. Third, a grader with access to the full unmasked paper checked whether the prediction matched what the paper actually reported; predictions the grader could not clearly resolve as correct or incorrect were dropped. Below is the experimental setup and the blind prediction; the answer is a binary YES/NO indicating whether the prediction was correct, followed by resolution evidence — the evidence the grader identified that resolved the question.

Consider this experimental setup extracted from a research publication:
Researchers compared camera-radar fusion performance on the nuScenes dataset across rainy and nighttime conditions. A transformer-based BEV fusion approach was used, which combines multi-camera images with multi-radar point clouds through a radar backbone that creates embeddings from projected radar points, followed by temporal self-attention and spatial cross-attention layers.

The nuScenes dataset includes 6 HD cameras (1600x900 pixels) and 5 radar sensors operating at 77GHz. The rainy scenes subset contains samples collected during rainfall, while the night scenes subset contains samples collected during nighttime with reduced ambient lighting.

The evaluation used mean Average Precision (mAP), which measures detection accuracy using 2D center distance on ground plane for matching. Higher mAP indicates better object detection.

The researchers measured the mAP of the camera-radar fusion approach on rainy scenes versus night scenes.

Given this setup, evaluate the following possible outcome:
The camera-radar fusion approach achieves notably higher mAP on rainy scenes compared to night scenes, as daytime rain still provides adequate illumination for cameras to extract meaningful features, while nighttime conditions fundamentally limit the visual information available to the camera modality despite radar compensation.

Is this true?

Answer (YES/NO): YES